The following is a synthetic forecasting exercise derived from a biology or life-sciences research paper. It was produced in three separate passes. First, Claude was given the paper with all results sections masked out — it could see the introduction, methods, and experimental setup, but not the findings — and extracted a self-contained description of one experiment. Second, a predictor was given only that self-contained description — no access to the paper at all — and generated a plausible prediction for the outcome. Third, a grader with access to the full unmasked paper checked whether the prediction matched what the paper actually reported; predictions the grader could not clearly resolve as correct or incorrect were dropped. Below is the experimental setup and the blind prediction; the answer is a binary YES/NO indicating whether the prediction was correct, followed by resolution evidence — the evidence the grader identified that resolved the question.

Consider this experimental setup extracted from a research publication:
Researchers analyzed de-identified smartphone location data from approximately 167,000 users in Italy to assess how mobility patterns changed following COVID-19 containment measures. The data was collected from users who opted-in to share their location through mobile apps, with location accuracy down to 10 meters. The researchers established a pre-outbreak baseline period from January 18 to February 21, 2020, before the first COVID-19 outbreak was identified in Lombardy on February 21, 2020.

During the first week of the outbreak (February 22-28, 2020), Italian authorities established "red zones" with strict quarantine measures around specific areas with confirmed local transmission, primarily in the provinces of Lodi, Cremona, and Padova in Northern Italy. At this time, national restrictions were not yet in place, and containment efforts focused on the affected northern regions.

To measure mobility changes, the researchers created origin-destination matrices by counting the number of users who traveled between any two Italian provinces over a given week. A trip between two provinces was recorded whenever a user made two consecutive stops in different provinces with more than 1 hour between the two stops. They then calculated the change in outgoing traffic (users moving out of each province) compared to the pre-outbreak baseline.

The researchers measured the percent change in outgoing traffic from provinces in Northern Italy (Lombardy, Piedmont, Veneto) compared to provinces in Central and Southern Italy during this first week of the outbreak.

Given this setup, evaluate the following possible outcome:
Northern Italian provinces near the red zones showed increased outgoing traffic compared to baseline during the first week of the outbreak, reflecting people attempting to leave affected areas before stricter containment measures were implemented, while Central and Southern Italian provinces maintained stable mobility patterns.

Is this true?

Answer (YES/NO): NO